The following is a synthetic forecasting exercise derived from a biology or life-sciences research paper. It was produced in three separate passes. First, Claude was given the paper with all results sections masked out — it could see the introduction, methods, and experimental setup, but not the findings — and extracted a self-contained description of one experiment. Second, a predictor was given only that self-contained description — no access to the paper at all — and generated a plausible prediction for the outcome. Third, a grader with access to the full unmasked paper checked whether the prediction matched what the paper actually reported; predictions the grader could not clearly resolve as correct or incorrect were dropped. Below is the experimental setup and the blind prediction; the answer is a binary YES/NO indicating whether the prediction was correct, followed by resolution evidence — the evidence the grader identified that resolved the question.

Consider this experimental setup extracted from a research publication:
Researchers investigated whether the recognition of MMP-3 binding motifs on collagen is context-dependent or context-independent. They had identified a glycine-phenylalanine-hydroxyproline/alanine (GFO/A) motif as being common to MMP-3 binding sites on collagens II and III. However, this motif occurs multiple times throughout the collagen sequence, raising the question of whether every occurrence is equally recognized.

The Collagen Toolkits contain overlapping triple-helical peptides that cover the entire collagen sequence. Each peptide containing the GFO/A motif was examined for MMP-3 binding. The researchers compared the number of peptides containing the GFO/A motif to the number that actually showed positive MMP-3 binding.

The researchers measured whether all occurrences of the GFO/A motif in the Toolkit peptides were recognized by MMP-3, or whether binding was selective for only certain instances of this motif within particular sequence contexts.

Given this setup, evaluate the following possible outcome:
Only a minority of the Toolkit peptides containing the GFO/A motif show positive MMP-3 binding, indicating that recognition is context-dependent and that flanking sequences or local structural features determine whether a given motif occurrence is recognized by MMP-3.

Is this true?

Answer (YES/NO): NO